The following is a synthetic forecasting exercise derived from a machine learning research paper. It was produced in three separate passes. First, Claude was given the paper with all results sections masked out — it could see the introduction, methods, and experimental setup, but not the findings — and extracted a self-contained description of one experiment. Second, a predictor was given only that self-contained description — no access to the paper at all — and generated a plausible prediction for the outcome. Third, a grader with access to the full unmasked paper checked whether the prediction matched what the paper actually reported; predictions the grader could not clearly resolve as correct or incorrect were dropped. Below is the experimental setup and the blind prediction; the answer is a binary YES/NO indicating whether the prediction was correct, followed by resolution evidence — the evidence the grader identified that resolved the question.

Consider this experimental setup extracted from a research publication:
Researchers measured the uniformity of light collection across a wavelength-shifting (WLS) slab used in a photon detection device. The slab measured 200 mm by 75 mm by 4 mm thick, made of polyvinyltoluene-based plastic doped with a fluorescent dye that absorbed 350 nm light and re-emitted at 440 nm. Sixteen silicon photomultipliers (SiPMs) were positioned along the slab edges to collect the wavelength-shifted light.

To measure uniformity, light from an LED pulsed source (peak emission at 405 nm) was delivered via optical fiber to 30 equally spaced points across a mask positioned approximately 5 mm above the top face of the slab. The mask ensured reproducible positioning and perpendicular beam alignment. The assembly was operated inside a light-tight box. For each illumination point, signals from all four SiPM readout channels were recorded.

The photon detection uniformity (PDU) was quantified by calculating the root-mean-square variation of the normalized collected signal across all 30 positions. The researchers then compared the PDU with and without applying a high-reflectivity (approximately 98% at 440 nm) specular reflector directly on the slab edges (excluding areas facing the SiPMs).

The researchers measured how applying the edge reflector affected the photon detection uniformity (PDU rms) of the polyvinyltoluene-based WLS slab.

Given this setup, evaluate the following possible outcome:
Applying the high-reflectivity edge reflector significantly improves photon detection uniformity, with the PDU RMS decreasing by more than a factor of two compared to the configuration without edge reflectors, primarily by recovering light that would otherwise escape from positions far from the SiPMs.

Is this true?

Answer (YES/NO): NO